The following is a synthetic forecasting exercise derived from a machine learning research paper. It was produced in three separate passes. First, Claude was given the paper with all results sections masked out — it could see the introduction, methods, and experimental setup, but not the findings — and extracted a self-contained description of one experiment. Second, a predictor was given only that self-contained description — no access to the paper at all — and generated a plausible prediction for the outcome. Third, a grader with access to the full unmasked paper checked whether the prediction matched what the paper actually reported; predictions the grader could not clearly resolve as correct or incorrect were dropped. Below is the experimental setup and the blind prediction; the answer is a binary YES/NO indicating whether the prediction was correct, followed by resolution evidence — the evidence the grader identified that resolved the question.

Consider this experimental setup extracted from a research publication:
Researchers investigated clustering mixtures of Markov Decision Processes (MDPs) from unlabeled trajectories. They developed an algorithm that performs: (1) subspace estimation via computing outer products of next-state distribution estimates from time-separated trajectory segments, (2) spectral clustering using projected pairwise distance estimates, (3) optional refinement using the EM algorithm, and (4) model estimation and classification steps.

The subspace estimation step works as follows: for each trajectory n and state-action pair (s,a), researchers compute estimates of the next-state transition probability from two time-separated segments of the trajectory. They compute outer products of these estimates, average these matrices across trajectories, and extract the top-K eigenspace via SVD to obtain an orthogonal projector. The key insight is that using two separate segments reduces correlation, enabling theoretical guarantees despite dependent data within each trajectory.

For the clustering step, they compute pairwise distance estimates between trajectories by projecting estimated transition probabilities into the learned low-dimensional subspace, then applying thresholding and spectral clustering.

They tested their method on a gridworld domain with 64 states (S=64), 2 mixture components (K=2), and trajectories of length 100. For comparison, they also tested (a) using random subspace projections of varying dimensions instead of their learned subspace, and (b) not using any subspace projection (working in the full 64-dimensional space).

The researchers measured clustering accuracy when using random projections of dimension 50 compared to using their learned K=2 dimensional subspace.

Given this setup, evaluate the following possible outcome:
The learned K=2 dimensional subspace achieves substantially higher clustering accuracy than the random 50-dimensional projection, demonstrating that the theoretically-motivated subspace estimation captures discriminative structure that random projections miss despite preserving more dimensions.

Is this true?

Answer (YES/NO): YES